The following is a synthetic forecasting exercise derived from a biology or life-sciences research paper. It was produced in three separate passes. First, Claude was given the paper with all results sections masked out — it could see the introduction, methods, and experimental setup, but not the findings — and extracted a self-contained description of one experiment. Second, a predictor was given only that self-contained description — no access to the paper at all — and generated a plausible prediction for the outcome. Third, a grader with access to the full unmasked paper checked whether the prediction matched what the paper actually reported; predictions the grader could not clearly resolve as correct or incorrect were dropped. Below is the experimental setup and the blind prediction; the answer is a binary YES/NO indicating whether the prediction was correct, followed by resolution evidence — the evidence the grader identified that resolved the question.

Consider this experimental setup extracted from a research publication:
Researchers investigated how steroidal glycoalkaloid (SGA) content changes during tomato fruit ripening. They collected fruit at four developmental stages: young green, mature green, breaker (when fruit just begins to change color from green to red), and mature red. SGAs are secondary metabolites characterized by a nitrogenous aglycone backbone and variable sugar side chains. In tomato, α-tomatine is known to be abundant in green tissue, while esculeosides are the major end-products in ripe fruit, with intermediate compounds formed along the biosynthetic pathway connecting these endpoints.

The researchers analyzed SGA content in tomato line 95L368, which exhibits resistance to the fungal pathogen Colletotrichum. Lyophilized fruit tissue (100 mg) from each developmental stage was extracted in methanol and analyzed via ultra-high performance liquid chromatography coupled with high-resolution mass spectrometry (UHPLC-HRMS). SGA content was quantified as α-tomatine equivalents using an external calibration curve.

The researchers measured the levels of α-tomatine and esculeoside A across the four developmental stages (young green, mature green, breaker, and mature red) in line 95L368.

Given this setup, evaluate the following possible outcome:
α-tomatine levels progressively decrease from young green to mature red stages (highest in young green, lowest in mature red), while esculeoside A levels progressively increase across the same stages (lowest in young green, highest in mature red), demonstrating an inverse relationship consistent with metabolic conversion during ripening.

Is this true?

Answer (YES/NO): NO